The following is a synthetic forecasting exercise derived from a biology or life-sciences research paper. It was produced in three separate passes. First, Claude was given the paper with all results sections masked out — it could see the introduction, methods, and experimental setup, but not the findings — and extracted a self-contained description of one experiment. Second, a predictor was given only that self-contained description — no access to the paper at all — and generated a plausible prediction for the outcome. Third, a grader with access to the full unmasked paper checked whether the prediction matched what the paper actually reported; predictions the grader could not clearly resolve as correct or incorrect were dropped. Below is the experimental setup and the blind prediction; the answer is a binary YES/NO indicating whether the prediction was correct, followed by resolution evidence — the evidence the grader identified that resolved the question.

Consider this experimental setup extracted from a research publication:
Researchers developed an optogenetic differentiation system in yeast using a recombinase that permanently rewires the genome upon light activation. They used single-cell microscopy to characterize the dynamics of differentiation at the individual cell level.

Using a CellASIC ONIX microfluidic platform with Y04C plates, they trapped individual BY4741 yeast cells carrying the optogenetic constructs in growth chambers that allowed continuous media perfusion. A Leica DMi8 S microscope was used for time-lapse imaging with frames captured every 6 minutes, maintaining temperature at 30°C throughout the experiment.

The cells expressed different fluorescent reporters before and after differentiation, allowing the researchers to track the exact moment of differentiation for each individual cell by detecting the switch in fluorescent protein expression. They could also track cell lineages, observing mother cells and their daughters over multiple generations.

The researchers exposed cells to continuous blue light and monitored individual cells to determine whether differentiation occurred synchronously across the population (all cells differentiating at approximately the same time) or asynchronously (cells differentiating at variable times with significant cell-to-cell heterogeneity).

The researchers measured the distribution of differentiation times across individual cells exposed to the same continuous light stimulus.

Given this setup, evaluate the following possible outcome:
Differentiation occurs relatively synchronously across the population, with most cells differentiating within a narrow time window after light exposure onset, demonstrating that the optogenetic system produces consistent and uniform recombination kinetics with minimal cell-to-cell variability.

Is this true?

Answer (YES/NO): NO